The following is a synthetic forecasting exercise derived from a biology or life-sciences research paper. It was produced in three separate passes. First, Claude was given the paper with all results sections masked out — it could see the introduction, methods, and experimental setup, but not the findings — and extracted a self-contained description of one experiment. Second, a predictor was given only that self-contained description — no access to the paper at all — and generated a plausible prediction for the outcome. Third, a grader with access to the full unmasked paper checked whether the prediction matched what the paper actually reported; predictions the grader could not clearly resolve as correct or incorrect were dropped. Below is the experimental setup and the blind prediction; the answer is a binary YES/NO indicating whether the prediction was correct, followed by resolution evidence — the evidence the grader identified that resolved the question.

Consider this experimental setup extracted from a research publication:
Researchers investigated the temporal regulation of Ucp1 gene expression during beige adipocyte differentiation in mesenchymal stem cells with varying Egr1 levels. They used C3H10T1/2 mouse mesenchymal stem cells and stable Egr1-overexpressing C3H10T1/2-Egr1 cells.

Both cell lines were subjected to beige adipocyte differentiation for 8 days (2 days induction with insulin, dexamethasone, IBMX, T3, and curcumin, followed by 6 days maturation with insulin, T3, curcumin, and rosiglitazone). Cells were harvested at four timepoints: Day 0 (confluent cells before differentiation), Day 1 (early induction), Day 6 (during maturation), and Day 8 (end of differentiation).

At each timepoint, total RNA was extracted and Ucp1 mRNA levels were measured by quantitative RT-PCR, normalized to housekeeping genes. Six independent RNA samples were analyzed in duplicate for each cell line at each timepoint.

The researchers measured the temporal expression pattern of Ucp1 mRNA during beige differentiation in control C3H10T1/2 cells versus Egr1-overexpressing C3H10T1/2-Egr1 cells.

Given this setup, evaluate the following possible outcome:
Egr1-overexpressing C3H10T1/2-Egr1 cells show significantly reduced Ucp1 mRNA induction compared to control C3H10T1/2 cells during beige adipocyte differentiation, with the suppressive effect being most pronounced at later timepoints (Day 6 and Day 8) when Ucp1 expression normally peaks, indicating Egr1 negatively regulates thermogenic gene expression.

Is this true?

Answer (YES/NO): NO